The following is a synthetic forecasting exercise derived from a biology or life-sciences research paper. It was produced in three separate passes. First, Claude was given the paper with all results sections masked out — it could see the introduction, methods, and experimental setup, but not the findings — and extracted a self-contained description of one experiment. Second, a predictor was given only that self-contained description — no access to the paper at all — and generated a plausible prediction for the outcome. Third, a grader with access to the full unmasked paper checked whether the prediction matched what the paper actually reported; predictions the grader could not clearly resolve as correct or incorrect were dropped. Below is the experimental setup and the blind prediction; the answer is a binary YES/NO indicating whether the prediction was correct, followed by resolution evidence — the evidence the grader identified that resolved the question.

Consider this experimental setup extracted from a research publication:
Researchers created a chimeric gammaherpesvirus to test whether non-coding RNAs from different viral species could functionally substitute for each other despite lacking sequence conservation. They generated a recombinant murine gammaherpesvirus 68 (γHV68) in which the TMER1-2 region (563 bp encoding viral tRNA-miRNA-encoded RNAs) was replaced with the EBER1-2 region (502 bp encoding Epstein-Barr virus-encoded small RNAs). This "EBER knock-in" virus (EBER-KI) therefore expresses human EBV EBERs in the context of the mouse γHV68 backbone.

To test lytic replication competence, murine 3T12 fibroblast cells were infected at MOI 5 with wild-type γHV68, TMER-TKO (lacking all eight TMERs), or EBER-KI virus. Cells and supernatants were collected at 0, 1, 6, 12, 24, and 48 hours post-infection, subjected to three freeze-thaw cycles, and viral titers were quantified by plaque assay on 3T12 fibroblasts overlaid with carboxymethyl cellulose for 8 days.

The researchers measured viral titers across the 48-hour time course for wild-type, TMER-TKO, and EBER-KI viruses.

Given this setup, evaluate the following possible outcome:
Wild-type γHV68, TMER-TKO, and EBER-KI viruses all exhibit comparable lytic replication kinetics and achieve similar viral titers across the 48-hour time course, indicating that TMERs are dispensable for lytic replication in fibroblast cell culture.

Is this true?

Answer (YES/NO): YES